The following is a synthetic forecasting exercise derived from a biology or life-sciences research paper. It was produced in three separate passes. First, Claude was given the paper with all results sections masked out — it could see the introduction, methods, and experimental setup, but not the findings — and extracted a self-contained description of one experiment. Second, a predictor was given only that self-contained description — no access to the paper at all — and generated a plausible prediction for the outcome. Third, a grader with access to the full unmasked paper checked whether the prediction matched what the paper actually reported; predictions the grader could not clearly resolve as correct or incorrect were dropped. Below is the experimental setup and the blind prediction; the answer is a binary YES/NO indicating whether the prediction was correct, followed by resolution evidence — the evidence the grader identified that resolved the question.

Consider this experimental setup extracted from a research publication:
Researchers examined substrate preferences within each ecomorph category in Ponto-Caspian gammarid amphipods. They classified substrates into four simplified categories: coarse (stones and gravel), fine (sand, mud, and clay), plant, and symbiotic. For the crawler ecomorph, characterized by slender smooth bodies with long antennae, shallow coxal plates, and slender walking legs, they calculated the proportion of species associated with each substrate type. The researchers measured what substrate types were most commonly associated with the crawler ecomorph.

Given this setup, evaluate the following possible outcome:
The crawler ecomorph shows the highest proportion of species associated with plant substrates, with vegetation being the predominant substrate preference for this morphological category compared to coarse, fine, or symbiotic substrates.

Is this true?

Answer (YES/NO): NO